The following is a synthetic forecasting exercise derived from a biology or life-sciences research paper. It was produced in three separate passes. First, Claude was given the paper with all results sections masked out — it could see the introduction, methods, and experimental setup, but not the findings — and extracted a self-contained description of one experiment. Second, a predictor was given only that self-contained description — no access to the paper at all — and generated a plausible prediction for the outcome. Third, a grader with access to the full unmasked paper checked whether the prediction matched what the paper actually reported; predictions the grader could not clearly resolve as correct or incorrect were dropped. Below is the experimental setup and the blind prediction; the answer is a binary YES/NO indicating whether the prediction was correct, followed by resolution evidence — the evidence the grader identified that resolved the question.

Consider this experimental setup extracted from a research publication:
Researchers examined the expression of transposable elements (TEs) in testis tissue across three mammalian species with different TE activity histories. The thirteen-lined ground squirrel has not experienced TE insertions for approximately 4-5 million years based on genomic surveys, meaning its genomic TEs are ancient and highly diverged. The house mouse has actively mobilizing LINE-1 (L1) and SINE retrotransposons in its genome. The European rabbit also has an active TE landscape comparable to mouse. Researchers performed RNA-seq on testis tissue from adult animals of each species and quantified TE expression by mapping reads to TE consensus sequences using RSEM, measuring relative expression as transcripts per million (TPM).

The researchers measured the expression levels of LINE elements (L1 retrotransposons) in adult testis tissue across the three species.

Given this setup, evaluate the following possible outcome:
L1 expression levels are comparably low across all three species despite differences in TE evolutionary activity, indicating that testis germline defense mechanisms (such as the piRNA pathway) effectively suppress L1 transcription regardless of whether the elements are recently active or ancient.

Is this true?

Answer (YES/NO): NO